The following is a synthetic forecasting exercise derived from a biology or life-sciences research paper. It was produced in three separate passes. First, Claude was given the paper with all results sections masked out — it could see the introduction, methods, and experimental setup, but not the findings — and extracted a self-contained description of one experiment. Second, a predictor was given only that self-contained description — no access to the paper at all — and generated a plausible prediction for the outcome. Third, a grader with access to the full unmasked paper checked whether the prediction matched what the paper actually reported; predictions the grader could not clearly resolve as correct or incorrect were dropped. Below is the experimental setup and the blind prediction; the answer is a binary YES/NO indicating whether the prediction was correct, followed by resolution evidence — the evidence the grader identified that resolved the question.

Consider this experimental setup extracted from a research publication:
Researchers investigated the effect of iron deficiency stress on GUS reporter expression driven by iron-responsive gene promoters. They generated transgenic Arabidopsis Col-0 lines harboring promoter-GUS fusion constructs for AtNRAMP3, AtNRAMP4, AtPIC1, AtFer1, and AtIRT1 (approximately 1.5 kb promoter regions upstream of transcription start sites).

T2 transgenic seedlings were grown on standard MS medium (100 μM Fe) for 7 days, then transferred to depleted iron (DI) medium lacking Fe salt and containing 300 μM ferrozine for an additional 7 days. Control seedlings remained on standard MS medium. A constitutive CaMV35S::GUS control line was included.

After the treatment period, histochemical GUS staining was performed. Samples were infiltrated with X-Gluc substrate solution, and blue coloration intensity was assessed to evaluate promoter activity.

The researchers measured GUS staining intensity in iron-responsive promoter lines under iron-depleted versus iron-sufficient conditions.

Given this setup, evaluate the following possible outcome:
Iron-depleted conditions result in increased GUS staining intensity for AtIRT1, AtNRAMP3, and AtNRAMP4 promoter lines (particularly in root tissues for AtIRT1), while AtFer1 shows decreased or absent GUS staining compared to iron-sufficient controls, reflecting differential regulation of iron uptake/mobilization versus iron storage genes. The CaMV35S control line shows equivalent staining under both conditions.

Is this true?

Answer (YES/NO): NO